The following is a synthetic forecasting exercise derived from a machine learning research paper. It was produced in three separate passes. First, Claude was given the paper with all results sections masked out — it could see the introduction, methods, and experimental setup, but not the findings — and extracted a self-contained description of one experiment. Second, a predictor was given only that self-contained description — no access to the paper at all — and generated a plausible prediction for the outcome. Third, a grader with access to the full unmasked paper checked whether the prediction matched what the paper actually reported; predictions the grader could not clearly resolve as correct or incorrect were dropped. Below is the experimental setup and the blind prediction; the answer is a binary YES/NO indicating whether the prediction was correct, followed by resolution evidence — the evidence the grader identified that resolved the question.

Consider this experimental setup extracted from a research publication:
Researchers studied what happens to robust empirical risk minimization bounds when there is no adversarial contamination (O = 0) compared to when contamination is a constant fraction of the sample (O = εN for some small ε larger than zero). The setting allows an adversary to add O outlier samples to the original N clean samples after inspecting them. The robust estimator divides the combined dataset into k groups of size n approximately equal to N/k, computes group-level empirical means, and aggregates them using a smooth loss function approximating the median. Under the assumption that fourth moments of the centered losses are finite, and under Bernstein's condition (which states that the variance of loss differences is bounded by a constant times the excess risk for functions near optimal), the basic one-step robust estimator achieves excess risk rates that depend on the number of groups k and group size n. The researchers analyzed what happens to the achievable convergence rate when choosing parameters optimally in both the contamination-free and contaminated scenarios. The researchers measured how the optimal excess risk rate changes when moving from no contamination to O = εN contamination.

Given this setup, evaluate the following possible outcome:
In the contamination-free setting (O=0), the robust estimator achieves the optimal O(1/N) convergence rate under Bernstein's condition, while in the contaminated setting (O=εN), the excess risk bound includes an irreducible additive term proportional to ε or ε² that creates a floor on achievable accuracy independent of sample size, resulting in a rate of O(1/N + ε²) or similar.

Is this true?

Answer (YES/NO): NO